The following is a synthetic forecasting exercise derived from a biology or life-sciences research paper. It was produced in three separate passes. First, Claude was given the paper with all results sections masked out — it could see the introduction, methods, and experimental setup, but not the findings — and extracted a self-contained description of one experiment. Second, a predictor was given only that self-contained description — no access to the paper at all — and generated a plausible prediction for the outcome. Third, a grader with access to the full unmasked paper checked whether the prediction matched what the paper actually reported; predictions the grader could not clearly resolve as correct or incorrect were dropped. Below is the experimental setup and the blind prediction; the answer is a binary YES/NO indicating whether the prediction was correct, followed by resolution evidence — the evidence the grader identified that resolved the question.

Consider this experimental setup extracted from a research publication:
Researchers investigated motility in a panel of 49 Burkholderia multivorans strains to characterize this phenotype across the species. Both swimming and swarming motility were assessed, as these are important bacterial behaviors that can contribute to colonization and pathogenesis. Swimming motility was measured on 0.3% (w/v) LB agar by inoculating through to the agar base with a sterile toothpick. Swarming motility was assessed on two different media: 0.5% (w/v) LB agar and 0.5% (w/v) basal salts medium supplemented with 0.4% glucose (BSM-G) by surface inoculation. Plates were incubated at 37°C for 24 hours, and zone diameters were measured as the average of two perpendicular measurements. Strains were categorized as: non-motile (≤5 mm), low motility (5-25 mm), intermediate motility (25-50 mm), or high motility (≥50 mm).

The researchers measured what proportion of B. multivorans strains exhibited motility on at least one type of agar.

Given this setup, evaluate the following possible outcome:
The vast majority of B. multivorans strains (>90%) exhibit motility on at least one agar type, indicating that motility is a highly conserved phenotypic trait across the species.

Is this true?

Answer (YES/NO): YES